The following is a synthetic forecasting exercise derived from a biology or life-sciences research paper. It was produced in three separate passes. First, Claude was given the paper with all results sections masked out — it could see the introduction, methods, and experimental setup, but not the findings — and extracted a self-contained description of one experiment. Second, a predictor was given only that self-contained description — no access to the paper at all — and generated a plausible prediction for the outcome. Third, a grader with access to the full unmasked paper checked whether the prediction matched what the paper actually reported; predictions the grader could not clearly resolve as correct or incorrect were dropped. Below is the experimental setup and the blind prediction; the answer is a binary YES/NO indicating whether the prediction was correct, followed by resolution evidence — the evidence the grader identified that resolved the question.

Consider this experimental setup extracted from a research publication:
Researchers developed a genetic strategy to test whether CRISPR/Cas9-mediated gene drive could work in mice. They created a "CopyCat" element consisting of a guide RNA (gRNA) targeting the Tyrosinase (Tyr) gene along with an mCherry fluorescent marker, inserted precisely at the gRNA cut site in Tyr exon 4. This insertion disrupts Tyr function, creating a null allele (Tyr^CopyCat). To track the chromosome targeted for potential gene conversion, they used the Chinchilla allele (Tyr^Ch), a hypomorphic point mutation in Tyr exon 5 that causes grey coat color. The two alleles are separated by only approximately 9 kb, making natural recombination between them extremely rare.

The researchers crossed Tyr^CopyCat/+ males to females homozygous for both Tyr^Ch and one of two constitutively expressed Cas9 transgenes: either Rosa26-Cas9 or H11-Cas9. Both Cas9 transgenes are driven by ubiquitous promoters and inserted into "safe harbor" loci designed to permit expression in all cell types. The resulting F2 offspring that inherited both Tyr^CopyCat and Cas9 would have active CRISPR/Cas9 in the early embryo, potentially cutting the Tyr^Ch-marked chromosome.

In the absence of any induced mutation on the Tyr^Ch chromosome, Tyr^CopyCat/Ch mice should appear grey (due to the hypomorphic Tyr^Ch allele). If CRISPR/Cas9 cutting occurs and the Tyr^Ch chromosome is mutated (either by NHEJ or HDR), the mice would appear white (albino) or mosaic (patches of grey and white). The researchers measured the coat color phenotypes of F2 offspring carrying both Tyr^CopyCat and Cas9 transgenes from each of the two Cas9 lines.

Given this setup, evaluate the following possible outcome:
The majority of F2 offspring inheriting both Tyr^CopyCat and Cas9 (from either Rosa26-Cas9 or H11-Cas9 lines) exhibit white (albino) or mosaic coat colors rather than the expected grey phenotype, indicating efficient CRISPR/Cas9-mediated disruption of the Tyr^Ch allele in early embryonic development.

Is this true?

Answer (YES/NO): YES